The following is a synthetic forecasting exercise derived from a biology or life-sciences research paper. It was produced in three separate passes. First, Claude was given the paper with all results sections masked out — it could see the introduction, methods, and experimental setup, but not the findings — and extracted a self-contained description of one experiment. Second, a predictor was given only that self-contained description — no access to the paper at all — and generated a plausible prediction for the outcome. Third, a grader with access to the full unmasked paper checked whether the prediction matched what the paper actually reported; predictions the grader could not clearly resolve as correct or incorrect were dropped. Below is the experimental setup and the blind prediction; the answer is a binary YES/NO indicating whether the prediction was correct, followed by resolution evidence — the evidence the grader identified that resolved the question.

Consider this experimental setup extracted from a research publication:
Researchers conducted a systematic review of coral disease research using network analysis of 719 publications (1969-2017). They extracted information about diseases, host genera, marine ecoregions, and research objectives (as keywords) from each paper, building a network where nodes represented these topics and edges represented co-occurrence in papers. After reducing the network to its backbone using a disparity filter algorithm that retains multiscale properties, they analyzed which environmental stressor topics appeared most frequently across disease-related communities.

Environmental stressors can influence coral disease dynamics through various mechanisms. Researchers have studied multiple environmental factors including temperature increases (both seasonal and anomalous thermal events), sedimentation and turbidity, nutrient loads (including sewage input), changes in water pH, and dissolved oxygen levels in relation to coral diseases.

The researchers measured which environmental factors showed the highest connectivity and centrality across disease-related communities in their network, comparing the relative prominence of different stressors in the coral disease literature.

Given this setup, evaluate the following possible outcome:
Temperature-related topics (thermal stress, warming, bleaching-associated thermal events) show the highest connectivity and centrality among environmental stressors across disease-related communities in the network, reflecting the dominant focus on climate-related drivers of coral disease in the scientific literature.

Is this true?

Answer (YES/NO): YES